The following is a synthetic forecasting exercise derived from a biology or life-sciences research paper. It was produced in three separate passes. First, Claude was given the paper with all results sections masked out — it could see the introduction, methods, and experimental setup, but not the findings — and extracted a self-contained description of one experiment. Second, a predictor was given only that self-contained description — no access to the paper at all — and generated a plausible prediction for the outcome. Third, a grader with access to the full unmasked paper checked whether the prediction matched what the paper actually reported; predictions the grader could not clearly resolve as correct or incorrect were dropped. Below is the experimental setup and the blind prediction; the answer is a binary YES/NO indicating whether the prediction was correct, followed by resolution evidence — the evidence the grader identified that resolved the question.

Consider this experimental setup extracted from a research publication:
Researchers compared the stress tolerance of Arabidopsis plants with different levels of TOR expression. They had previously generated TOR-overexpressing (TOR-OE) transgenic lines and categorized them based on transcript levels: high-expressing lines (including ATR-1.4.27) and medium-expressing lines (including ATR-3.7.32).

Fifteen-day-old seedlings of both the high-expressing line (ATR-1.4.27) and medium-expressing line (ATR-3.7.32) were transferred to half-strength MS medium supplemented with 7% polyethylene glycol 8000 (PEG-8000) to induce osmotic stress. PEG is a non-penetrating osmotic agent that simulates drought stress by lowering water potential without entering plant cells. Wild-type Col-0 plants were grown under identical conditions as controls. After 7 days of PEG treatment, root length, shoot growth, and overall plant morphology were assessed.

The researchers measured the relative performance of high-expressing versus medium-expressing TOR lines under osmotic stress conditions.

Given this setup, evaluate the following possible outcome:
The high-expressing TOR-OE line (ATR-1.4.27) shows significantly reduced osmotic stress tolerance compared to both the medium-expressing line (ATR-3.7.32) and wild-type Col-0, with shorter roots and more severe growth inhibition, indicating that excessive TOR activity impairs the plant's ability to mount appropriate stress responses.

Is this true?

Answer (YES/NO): NO